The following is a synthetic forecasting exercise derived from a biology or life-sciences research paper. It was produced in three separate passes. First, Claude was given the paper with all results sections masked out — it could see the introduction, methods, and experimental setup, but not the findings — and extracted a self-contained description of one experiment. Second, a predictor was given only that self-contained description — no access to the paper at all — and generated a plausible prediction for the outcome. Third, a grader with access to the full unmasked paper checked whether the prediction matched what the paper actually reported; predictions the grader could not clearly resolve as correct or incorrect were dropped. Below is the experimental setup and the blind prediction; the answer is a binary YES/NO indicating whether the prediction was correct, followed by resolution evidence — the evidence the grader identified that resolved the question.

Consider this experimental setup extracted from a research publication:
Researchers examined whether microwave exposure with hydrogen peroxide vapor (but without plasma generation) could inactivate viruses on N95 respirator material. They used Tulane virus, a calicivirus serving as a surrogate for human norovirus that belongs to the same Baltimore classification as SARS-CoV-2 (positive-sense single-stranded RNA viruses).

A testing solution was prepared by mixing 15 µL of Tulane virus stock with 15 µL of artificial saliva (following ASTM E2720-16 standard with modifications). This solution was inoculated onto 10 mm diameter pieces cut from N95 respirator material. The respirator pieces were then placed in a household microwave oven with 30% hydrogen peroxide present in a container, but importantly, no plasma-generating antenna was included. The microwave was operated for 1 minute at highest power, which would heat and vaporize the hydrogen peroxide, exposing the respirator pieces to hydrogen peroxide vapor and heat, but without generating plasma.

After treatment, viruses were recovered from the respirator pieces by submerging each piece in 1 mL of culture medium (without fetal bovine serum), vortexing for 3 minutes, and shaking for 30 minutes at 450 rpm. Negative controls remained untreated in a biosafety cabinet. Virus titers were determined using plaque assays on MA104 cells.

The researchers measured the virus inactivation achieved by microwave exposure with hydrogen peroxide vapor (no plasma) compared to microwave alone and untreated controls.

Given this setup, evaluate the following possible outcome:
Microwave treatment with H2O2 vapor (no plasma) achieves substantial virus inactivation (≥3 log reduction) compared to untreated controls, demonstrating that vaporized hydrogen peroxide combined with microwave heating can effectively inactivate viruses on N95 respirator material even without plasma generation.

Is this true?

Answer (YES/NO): NO